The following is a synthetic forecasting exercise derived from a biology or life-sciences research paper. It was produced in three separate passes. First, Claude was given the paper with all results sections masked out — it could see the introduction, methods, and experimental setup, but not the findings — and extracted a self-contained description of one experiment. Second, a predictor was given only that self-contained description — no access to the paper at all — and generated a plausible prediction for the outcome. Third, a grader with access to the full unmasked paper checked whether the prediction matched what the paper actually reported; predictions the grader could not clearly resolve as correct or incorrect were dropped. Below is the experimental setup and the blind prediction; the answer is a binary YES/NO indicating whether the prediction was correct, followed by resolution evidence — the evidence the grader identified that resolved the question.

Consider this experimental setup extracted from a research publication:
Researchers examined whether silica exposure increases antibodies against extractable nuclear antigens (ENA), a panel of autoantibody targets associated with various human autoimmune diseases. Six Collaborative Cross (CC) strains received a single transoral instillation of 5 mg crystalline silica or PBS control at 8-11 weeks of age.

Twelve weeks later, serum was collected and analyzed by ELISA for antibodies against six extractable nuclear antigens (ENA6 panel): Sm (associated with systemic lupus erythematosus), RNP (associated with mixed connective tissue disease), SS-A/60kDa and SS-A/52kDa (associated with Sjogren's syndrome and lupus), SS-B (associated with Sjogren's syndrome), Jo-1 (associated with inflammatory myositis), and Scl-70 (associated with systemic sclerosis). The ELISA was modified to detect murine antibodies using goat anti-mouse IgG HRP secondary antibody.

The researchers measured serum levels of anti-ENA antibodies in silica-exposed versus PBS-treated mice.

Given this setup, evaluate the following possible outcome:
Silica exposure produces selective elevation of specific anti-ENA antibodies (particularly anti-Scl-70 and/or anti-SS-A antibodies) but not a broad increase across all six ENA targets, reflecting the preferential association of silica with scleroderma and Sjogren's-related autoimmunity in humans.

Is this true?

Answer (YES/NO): NO